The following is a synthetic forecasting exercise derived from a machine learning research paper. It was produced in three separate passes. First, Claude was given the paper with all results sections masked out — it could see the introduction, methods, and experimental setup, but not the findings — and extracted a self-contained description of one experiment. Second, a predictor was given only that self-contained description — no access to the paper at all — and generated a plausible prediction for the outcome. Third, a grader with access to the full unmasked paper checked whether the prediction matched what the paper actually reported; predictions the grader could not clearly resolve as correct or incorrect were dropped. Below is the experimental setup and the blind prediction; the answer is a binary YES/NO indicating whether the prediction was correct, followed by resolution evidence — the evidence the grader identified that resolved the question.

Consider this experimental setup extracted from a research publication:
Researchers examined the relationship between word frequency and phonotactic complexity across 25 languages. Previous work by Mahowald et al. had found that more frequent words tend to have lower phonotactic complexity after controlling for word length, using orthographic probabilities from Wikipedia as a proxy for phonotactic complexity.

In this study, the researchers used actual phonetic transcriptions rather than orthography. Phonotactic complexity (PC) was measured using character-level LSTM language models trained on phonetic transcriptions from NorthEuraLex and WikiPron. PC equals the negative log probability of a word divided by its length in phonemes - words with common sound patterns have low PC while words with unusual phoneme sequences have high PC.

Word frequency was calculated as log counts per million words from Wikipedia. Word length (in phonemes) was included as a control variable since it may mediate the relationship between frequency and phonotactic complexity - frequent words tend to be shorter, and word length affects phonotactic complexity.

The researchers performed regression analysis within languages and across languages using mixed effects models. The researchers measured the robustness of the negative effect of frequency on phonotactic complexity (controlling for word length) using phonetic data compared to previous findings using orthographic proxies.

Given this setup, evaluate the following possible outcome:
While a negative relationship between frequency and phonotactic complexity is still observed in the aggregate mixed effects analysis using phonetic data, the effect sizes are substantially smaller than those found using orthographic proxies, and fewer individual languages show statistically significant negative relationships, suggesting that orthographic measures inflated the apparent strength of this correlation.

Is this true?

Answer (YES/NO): NO